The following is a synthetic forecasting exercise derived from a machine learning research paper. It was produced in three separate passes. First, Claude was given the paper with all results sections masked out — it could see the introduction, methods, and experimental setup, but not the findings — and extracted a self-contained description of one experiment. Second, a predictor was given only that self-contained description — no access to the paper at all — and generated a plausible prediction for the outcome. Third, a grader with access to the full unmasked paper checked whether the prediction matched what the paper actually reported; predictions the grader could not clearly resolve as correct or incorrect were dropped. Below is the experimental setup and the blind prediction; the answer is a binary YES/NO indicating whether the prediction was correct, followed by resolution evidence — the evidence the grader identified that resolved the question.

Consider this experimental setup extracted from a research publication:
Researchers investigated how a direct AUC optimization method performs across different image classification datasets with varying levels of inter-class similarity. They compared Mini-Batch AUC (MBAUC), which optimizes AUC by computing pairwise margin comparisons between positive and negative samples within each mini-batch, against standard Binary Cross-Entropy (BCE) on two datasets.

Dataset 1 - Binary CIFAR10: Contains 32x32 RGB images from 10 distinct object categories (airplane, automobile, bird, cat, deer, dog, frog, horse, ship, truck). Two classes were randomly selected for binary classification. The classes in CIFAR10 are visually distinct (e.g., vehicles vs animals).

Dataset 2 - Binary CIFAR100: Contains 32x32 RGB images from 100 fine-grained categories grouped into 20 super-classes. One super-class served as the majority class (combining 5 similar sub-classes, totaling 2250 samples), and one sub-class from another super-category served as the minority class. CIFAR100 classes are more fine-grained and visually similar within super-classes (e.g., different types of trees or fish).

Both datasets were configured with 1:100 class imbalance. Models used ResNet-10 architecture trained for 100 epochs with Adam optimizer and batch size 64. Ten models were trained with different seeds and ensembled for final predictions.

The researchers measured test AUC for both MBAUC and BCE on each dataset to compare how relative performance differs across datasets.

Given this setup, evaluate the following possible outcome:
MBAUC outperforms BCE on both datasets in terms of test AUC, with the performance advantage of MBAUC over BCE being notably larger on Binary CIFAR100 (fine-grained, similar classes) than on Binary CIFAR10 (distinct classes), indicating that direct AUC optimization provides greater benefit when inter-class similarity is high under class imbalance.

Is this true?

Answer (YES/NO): NO